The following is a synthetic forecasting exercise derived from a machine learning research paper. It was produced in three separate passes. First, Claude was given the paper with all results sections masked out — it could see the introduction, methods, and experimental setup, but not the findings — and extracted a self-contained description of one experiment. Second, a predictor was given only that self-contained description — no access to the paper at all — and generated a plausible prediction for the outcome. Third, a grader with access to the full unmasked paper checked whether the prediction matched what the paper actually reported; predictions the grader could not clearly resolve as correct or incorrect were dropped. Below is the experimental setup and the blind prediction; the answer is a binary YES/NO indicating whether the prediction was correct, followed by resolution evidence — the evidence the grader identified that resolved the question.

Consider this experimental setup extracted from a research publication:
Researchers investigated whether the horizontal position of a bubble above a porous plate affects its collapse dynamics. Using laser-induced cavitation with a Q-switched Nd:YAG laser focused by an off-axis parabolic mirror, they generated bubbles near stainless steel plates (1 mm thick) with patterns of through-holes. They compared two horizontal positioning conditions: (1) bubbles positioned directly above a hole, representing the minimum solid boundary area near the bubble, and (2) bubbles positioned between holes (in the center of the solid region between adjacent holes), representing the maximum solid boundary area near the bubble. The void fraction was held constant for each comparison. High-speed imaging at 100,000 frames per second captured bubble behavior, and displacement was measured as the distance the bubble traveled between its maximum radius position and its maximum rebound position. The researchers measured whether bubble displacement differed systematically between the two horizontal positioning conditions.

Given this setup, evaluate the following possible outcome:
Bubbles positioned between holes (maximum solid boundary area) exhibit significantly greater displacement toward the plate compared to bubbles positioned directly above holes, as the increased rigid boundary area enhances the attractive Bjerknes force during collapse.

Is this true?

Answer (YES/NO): YES